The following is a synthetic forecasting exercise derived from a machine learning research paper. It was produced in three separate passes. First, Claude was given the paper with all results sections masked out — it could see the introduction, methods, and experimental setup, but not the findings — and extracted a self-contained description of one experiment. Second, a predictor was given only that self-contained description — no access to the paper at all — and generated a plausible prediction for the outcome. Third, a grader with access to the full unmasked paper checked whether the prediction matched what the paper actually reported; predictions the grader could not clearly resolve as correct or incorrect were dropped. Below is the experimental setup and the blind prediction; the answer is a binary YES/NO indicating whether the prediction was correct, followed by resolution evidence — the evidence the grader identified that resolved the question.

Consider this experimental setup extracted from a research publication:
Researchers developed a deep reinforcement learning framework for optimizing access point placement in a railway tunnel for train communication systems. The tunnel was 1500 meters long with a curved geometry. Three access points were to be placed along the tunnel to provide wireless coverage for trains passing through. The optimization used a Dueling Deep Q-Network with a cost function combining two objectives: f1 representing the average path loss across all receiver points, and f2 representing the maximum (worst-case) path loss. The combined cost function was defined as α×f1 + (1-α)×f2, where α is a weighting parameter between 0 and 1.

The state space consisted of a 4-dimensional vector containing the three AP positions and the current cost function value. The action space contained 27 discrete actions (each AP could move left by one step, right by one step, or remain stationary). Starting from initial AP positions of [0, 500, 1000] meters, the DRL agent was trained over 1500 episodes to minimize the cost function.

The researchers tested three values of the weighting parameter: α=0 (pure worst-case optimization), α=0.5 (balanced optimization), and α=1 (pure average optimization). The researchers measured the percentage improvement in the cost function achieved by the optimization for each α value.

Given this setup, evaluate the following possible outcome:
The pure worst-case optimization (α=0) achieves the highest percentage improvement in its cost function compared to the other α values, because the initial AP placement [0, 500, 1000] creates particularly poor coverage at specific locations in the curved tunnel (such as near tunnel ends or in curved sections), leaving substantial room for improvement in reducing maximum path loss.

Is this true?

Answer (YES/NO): YES